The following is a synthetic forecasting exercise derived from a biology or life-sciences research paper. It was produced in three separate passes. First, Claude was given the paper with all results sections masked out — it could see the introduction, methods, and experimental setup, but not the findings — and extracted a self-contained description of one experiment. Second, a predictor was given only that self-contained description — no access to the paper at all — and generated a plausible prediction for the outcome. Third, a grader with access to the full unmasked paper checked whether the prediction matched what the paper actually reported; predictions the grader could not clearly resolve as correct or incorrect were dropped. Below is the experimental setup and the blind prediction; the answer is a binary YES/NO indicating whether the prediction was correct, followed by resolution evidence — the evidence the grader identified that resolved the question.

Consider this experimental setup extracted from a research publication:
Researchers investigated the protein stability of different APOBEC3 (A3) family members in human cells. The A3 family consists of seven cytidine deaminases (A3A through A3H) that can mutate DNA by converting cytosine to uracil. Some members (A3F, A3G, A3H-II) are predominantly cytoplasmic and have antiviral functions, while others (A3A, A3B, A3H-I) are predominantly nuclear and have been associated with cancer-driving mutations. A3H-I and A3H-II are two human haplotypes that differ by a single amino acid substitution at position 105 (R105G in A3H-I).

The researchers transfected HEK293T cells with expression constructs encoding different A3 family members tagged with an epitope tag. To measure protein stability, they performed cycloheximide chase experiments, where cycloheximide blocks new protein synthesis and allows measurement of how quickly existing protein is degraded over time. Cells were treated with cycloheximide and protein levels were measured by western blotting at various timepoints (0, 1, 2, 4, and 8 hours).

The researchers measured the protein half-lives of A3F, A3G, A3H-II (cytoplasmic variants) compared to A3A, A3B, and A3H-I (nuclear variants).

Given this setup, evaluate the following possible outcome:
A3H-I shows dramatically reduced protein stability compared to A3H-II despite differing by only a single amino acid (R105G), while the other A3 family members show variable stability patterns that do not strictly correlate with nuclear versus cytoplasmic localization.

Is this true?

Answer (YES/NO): NO